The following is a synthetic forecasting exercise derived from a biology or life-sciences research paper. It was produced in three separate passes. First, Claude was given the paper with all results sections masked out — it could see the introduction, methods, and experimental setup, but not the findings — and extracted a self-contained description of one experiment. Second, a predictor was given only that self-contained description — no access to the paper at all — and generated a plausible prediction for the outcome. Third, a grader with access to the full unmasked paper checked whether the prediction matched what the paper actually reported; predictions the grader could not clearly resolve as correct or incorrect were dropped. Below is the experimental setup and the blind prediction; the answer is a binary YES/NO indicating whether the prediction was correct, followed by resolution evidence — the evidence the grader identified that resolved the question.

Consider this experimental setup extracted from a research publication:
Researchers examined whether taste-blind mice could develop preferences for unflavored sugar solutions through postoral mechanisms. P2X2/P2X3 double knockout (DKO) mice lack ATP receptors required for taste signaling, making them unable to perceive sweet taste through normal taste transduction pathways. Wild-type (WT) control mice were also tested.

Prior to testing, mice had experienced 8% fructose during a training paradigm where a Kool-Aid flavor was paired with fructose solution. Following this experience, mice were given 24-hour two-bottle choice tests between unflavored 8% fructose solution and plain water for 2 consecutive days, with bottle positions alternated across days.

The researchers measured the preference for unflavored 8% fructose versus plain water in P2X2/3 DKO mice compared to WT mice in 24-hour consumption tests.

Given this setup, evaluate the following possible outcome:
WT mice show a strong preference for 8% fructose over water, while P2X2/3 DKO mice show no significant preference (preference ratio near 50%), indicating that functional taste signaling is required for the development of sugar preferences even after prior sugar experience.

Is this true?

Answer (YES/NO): NO